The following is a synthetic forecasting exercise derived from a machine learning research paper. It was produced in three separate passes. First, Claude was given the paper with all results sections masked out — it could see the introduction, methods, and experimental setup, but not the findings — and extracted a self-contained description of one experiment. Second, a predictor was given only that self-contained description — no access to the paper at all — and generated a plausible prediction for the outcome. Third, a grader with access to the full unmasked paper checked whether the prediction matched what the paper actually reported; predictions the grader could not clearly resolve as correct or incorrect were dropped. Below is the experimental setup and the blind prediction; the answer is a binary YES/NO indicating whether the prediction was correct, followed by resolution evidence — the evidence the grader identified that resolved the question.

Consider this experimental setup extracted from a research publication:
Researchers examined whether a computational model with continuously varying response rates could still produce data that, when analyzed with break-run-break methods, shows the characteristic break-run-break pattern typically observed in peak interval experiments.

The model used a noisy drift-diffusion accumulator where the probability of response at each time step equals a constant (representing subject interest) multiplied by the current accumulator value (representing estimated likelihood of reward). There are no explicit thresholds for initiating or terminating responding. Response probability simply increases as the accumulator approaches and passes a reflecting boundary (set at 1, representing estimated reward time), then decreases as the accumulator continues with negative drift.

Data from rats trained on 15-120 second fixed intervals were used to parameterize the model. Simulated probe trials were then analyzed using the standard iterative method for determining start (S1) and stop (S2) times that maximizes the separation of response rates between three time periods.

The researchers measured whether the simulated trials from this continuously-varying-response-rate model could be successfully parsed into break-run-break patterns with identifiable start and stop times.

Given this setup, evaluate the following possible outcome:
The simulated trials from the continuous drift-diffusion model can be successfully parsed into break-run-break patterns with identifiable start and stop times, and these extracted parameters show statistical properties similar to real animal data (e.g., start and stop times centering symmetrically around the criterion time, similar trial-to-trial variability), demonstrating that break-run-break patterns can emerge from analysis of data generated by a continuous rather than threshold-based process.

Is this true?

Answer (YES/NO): YES